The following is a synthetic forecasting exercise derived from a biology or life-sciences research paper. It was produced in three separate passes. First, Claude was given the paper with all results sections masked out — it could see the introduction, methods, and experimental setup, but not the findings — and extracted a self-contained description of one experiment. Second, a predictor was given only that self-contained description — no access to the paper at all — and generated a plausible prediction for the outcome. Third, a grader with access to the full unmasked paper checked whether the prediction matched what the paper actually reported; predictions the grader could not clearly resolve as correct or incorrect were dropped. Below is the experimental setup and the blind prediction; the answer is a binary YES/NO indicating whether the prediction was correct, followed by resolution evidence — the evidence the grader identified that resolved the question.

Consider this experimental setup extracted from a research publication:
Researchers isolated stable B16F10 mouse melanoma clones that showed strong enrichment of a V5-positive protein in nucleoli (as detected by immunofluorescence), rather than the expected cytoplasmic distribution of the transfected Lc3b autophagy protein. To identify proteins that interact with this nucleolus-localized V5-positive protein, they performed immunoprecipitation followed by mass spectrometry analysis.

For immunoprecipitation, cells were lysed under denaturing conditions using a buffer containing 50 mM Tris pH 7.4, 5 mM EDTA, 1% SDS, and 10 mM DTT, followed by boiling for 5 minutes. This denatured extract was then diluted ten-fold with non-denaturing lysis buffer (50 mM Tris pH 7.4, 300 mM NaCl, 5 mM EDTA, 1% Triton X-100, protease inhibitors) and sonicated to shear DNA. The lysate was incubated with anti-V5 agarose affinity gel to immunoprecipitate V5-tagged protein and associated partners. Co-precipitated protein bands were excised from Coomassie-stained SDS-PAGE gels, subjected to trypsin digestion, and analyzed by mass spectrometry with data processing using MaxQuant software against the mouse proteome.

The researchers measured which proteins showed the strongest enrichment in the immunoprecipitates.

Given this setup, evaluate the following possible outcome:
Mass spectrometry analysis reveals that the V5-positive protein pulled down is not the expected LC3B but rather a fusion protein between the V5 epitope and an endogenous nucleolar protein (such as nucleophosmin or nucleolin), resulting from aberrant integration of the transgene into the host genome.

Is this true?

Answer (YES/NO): NO